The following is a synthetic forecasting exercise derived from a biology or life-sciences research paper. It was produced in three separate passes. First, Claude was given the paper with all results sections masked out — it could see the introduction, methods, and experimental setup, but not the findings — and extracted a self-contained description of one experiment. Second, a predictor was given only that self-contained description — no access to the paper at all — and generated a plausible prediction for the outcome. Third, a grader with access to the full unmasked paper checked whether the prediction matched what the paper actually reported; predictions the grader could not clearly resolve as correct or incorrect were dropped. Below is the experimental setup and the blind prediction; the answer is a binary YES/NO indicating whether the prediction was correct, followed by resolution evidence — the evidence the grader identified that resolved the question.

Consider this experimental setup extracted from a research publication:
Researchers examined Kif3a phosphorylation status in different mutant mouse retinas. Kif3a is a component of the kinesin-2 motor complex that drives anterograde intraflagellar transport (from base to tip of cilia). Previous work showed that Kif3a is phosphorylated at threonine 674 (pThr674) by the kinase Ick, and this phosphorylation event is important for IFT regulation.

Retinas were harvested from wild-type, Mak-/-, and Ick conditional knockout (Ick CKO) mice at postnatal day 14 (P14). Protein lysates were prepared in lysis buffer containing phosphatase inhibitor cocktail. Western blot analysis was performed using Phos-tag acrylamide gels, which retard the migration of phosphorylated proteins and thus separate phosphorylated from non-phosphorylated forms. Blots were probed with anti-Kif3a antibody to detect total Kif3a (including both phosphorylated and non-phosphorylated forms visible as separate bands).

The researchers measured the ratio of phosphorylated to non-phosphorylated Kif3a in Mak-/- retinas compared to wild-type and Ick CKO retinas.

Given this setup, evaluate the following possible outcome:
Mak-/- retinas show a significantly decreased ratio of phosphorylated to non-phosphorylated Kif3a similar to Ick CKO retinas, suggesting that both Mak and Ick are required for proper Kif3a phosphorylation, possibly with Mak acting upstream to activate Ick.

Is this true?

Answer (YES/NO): NO